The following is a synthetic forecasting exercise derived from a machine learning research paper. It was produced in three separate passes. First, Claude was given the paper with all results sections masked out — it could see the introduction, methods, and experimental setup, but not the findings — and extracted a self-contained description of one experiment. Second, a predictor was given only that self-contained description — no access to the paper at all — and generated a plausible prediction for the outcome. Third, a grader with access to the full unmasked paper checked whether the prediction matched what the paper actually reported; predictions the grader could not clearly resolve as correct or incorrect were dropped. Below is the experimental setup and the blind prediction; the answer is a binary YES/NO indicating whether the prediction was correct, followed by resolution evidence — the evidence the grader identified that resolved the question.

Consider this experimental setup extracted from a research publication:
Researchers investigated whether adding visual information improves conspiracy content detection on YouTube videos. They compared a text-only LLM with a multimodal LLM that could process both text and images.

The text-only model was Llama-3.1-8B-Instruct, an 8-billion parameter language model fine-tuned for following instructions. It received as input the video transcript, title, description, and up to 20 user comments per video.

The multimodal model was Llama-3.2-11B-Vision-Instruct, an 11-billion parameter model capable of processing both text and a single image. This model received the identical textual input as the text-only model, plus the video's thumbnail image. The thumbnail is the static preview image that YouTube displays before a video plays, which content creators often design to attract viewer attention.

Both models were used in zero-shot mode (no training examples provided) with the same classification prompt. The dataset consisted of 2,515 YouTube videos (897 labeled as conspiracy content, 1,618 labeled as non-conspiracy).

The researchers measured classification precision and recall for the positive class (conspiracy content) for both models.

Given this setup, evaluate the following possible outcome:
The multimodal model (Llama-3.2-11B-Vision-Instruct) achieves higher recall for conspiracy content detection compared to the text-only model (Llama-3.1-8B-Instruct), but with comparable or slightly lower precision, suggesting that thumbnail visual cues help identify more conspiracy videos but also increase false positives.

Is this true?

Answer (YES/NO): NO